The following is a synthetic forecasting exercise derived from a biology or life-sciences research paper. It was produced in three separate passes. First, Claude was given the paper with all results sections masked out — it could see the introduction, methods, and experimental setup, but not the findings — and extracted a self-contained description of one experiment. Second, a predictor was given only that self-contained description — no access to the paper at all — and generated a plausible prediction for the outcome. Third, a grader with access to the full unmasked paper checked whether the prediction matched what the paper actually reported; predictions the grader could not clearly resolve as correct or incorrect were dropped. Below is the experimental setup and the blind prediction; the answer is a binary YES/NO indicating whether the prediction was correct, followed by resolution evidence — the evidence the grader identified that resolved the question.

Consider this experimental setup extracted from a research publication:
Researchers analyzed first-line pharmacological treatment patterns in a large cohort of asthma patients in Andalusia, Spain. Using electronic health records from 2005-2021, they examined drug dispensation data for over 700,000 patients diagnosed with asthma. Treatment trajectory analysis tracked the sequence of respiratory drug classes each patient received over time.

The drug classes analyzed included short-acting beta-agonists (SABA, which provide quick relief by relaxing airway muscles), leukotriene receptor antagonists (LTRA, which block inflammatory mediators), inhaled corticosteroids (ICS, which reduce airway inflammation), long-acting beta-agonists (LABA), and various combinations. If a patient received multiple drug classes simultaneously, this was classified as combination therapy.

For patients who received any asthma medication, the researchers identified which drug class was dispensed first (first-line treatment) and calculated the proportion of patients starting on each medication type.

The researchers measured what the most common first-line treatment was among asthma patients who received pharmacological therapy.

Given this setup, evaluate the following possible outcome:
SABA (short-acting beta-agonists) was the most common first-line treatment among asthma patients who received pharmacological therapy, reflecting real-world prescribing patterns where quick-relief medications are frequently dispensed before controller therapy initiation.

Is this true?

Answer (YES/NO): YES